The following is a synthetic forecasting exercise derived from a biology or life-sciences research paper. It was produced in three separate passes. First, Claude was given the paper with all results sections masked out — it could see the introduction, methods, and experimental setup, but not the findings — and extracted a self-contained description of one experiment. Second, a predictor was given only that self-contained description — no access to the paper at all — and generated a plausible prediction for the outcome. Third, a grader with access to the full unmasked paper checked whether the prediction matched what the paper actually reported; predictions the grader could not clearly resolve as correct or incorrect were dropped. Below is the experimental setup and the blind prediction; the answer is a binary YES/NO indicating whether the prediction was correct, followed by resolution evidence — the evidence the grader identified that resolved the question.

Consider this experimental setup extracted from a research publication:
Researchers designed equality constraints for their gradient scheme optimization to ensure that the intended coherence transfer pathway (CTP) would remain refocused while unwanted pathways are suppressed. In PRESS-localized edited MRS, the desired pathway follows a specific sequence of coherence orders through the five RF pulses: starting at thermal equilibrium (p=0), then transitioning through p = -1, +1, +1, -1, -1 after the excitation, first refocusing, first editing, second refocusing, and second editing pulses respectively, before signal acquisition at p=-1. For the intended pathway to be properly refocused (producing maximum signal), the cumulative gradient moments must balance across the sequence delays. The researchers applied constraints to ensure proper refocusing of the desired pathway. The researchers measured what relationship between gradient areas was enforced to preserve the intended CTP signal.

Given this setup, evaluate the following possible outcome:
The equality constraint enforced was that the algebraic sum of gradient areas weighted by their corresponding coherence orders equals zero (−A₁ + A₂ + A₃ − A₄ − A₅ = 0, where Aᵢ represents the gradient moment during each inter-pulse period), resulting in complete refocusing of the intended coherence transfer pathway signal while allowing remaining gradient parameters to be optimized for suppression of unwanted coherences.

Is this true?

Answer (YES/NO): YES